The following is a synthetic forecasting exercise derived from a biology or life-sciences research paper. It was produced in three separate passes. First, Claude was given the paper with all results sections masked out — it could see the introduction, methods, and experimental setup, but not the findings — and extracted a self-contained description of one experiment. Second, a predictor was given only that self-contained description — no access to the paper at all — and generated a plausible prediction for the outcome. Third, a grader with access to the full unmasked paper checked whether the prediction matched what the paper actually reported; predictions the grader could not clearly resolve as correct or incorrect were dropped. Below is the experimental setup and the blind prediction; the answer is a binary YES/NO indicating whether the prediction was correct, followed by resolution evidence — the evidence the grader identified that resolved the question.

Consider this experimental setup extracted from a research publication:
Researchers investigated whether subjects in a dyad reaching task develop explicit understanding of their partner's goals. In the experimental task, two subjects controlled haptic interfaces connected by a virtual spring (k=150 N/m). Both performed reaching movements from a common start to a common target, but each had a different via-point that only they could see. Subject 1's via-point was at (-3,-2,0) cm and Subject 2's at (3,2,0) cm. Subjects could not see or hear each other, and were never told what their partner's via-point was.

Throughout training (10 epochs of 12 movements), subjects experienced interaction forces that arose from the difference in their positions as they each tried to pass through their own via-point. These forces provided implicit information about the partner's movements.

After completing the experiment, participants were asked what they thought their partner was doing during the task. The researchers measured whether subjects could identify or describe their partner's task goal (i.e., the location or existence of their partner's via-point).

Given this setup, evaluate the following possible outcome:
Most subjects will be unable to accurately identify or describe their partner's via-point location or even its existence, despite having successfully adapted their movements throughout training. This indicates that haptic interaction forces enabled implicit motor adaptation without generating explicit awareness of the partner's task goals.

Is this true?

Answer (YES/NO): YES